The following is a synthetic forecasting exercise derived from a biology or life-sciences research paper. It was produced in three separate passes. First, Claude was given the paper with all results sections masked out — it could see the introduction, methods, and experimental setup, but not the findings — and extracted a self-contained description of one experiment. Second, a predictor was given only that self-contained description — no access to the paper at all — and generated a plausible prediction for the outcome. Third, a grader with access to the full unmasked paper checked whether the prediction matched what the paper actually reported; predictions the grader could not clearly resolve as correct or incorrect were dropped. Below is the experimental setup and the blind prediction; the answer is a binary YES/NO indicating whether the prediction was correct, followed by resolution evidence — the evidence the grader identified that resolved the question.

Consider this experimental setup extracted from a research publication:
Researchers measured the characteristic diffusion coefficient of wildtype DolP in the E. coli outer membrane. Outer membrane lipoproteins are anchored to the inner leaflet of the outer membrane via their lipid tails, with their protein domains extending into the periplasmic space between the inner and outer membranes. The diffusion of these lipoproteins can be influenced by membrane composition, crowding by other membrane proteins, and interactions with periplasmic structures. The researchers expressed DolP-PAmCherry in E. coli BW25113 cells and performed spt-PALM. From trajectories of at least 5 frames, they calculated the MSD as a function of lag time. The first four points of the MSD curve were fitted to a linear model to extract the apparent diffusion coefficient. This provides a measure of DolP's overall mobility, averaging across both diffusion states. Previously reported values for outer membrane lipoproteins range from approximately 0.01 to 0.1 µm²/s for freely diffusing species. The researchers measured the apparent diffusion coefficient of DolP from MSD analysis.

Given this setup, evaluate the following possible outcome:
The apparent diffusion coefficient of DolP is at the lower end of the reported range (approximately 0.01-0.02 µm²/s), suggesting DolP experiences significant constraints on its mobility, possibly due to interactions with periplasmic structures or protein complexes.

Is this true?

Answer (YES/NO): NO